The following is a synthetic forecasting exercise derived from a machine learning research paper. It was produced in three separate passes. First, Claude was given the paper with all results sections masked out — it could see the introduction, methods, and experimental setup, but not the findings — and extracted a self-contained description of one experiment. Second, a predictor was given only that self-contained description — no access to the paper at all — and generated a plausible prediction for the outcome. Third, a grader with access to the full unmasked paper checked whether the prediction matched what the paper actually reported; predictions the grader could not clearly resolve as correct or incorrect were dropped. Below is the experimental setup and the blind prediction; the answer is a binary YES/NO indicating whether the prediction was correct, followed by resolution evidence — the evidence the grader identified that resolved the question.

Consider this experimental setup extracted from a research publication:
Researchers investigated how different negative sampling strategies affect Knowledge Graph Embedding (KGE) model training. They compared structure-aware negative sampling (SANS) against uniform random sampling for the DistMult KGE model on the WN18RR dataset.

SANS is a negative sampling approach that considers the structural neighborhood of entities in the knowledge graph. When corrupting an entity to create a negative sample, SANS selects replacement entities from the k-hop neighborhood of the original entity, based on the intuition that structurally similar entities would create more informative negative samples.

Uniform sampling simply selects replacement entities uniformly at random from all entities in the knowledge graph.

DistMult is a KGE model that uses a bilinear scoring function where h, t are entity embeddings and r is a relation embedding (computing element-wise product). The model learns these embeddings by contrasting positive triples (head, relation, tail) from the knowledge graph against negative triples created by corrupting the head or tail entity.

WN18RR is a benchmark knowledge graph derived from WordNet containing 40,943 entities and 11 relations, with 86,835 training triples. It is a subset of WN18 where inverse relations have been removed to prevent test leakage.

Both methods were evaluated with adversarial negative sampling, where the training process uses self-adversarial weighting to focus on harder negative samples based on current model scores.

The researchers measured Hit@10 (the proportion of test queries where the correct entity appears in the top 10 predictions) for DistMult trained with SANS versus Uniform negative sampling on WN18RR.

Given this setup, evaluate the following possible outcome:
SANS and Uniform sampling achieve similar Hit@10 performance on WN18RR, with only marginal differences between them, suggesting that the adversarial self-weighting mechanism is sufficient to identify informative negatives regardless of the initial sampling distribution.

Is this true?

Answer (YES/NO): NO